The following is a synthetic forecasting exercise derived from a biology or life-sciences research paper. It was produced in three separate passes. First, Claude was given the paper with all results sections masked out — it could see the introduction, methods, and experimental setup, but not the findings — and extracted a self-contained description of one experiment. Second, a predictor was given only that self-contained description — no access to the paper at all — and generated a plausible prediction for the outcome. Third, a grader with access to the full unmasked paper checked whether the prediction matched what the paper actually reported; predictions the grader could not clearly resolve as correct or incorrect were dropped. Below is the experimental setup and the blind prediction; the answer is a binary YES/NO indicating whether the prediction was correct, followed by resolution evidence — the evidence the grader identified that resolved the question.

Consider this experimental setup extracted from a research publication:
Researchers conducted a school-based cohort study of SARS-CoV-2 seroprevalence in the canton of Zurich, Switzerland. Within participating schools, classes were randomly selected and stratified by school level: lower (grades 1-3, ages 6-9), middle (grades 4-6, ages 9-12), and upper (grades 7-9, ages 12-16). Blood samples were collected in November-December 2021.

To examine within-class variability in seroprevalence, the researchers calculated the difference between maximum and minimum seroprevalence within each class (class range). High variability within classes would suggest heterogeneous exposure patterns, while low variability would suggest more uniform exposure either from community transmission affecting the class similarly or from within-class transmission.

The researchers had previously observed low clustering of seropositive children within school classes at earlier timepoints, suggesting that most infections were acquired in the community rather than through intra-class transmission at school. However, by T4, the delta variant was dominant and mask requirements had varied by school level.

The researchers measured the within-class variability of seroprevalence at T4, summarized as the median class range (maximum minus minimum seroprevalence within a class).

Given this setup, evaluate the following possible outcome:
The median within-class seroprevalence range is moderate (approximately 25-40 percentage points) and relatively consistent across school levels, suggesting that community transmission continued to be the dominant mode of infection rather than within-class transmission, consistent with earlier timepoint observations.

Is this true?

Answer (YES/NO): NO